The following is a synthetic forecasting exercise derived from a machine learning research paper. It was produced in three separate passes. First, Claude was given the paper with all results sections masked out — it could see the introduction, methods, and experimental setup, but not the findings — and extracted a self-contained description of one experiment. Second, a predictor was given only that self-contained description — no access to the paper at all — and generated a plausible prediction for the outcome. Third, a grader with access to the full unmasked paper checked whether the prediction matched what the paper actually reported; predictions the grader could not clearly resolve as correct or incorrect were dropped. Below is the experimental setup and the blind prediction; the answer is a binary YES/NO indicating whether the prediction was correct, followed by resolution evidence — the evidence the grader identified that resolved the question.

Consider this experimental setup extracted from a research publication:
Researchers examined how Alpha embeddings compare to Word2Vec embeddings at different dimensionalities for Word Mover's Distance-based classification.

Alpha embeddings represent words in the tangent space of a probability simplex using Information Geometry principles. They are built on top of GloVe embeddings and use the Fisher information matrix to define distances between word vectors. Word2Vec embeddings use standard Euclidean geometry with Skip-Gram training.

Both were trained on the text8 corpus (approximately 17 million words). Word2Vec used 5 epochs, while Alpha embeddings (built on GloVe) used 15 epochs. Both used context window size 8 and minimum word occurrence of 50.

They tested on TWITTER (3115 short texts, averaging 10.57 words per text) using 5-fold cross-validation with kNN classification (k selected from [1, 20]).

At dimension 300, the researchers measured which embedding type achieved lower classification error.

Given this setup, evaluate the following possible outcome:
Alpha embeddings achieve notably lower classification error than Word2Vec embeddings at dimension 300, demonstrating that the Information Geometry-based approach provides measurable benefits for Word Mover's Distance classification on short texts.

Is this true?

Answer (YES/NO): NO